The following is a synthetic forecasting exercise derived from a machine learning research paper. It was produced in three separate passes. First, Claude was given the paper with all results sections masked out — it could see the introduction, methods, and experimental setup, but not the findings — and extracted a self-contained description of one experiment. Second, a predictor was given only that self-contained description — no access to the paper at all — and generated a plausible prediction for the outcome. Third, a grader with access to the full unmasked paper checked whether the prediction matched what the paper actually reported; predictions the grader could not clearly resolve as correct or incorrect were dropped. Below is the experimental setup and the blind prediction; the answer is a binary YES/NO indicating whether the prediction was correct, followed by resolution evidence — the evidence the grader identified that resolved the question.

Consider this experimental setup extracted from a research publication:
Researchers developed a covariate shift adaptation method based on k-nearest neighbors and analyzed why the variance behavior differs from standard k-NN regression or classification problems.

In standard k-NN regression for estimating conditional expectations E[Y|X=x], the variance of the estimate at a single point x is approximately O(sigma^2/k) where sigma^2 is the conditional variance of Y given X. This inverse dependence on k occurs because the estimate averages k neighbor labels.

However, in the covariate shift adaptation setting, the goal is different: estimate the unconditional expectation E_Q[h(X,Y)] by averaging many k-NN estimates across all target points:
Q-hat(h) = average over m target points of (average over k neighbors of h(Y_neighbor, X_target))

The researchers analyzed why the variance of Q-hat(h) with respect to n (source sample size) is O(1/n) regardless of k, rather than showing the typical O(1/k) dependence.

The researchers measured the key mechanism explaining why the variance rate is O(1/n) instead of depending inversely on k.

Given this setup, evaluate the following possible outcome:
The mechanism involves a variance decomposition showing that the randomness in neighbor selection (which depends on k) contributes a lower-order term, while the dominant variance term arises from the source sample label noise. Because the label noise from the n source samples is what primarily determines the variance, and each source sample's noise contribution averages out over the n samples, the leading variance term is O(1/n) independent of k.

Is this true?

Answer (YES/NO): NO